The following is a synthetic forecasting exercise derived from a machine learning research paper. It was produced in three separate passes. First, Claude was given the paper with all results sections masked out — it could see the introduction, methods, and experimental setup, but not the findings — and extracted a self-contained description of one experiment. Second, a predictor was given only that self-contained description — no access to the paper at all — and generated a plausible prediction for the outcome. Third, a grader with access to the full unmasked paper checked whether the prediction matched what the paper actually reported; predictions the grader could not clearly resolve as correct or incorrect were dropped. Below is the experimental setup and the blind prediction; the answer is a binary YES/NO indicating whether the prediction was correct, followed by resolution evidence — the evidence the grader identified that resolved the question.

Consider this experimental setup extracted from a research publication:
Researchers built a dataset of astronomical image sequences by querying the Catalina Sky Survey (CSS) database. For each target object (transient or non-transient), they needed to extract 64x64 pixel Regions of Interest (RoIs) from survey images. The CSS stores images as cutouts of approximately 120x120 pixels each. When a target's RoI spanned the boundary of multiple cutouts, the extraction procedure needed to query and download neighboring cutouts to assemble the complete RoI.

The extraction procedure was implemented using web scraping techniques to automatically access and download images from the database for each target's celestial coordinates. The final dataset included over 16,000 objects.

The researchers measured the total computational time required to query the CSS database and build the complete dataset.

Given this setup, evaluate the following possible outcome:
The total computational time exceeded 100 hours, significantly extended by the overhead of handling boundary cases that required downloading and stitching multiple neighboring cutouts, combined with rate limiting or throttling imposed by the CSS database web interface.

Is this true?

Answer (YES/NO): NO